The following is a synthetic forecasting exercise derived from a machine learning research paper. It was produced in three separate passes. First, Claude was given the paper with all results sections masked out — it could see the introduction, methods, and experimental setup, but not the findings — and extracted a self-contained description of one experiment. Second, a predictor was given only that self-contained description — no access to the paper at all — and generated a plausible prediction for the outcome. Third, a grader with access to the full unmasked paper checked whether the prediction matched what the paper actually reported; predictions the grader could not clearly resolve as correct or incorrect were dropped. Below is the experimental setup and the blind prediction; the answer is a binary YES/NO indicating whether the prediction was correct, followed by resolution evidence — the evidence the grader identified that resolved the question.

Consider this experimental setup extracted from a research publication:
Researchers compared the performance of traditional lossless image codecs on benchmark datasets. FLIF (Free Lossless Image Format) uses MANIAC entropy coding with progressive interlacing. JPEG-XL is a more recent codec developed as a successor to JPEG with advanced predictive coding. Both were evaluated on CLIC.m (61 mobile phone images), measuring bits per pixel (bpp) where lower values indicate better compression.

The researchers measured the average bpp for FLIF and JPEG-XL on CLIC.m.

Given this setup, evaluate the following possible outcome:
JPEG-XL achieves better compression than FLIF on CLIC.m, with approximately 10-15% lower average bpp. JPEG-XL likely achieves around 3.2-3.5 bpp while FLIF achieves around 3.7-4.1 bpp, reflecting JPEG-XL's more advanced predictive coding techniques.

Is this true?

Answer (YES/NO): NO